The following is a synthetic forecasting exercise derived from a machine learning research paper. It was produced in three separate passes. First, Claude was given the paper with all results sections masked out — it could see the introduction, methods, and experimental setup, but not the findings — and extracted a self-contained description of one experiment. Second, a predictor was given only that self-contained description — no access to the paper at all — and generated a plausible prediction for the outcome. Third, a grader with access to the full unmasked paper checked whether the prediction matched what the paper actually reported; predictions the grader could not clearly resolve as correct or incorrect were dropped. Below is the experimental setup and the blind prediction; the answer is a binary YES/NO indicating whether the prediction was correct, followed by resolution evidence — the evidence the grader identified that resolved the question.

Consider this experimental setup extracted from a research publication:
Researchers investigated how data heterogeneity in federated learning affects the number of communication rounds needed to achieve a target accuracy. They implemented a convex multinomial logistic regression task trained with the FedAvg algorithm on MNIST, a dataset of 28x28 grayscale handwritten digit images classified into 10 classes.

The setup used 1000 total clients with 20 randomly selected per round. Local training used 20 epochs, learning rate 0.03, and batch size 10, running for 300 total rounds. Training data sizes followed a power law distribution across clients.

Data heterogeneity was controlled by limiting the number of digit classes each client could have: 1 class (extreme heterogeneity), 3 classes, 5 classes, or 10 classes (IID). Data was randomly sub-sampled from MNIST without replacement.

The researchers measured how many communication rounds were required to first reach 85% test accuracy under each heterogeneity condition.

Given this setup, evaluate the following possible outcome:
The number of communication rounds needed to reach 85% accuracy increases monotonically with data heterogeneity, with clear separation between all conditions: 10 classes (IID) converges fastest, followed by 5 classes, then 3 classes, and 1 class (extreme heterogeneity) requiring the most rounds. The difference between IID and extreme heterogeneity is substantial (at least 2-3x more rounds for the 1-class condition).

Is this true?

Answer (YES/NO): YES